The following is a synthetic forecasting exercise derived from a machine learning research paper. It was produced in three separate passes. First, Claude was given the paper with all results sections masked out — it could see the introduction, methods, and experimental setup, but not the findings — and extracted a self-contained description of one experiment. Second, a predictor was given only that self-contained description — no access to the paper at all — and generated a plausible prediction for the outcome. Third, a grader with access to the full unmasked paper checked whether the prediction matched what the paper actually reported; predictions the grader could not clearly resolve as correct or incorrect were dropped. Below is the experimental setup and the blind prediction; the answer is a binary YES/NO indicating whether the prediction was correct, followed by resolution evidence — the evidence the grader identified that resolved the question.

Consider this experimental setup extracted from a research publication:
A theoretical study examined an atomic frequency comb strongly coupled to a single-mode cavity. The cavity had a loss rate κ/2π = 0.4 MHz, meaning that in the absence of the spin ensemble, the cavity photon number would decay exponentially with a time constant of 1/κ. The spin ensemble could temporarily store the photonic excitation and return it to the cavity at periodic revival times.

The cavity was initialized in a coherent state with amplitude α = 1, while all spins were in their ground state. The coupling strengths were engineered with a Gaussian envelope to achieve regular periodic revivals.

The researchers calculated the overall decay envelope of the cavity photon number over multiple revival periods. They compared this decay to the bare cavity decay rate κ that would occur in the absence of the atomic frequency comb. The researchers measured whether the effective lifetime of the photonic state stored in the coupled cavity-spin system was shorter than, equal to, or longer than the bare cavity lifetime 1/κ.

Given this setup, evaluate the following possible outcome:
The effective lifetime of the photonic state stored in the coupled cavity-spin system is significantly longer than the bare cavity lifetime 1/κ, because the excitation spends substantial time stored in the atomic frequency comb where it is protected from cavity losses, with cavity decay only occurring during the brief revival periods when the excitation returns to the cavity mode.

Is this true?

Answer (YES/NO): YES